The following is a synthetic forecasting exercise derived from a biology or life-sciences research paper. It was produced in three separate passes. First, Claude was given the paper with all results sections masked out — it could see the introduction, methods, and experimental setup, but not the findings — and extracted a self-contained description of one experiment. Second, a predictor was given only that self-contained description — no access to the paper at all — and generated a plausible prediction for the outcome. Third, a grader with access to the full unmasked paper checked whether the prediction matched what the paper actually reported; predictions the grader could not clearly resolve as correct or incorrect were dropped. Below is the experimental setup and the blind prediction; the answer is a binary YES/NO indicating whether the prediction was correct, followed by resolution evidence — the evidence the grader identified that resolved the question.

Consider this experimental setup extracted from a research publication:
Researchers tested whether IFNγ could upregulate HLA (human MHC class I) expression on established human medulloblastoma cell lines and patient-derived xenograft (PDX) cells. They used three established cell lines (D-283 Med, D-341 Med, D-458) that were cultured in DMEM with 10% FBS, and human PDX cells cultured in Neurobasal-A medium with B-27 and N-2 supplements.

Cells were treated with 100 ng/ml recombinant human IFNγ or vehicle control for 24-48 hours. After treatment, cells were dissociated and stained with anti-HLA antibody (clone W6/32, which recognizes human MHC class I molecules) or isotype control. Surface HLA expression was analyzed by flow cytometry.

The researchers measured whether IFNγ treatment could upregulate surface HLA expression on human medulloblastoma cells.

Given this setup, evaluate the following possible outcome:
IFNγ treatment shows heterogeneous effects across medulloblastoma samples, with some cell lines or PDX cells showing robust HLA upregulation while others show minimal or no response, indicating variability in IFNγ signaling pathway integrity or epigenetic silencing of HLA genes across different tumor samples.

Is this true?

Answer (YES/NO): NO